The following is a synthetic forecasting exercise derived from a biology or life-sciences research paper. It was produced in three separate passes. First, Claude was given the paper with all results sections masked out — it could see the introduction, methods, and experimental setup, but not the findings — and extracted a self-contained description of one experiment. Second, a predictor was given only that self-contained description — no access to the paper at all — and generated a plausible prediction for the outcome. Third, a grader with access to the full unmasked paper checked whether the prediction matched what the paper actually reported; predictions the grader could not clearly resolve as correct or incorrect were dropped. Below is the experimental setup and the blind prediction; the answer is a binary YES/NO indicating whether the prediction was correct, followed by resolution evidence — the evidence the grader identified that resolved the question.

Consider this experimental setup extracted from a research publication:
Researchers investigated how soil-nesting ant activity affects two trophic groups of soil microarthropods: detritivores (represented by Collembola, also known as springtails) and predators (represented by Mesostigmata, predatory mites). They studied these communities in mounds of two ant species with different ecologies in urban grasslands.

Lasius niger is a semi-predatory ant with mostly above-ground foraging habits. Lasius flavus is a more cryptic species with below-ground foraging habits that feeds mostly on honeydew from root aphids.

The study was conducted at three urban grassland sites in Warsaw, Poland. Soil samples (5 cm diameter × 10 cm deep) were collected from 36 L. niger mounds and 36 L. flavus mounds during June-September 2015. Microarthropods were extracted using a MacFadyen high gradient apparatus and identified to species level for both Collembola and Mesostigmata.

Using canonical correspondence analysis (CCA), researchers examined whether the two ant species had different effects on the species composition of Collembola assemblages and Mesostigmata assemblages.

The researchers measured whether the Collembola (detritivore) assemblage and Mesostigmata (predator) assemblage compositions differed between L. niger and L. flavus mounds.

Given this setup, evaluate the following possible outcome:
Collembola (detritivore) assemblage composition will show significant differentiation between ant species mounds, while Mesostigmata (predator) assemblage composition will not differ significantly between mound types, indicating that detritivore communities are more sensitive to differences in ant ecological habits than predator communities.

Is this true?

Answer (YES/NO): YES